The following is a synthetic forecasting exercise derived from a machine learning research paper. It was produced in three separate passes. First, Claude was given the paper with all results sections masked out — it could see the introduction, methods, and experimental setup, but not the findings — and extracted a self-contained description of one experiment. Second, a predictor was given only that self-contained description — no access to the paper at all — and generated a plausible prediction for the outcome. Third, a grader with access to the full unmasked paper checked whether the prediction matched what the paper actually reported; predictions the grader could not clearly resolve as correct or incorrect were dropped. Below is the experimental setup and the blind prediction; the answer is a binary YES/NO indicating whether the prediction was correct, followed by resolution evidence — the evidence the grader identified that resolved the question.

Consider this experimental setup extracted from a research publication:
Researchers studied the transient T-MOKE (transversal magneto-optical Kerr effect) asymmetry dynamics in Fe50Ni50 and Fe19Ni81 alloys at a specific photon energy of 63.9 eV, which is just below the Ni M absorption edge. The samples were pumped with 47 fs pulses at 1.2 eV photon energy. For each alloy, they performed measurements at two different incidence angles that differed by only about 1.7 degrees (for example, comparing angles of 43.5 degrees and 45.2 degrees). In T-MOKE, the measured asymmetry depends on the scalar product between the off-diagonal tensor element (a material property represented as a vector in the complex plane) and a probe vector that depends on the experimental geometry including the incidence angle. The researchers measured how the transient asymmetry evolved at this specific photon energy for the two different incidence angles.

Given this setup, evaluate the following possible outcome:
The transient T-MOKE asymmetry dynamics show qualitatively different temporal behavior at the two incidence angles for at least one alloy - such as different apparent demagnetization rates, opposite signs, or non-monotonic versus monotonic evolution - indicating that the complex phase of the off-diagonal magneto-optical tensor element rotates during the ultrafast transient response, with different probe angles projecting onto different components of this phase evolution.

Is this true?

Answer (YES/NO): YES